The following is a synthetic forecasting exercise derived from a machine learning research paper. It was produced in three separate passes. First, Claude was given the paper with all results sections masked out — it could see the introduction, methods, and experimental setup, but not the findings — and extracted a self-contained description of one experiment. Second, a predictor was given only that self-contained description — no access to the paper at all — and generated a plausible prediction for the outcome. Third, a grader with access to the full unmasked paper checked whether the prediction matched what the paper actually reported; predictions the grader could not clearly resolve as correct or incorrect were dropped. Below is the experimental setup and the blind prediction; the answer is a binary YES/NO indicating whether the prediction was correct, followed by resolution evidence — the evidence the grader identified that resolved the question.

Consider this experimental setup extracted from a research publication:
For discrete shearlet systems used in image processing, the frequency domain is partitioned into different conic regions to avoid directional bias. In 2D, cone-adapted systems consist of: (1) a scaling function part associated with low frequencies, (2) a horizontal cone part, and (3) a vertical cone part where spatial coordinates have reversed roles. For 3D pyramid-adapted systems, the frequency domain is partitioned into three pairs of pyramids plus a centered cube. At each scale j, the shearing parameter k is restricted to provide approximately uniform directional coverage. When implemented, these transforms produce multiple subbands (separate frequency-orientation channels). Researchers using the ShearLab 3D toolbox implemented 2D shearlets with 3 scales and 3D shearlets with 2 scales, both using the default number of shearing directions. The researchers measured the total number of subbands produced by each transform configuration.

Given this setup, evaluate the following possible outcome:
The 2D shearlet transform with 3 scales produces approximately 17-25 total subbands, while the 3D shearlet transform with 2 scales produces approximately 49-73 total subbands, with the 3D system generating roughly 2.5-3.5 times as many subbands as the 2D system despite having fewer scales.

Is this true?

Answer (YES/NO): NO